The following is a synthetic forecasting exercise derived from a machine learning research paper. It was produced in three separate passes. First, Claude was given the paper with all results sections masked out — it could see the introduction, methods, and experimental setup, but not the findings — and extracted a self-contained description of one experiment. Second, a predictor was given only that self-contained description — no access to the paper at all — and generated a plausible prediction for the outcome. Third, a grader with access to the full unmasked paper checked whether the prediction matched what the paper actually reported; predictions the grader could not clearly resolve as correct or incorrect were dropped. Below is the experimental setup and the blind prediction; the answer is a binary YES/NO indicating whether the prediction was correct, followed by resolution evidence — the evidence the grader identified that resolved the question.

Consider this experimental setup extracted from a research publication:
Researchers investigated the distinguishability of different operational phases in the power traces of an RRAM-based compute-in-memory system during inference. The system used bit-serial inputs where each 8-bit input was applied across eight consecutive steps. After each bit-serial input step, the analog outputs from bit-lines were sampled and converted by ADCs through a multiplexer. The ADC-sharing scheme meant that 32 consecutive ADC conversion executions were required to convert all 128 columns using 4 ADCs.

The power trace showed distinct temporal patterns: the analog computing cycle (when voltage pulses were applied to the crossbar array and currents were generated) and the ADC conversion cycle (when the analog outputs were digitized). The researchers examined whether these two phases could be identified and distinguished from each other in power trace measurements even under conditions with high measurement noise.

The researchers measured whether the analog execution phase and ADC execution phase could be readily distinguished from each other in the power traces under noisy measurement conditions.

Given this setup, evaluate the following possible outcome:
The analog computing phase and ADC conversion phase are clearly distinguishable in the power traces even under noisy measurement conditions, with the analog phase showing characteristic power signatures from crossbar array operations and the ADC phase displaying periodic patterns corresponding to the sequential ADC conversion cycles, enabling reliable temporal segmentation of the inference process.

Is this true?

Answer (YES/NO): YES